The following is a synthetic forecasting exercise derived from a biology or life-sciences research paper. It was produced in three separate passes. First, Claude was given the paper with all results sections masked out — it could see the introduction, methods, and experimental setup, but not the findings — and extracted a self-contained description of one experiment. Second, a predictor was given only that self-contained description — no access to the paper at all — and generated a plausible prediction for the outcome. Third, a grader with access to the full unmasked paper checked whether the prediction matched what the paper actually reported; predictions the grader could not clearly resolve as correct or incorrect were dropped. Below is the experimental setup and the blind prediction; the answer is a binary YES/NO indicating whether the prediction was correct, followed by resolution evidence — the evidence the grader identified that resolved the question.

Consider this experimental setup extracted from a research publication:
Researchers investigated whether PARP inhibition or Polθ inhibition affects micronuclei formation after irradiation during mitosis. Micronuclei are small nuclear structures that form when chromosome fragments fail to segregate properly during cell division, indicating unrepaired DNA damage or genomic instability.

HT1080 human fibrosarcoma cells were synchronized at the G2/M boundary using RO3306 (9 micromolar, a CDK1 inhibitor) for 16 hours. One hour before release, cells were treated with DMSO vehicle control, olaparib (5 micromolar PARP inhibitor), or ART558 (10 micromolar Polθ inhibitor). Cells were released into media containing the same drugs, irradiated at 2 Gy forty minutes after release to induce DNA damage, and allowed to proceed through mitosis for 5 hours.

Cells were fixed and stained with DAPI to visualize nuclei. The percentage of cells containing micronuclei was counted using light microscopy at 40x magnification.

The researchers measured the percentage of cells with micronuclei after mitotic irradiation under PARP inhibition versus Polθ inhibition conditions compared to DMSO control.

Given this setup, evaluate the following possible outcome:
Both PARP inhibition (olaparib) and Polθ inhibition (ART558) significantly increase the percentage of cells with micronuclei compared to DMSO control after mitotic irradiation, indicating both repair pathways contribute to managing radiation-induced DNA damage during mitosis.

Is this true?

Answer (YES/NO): NO